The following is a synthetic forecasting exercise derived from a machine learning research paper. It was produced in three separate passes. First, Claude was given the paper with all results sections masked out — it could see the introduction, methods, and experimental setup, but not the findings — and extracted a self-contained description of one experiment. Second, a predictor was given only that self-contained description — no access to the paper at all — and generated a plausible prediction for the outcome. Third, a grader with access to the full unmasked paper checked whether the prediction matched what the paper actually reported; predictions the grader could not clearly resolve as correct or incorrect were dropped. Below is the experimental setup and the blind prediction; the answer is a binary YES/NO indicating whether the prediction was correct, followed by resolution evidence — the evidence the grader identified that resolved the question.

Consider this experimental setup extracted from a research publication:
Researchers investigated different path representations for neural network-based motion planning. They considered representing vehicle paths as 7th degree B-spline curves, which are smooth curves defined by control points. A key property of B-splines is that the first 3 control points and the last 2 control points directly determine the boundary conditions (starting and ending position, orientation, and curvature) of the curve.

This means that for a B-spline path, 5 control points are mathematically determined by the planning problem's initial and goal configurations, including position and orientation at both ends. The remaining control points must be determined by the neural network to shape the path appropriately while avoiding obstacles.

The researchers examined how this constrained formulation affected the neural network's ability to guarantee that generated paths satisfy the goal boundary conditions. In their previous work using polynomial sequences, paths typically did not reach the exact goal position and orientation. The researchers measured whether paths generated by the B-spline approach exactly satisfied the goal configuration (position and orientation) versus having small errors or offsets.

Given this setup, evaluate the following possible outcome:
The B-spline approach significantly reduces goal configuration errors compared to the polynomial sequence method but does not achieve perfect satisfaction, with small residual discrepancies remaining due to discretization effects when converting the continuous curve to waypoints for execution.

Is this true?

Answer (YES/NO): NO